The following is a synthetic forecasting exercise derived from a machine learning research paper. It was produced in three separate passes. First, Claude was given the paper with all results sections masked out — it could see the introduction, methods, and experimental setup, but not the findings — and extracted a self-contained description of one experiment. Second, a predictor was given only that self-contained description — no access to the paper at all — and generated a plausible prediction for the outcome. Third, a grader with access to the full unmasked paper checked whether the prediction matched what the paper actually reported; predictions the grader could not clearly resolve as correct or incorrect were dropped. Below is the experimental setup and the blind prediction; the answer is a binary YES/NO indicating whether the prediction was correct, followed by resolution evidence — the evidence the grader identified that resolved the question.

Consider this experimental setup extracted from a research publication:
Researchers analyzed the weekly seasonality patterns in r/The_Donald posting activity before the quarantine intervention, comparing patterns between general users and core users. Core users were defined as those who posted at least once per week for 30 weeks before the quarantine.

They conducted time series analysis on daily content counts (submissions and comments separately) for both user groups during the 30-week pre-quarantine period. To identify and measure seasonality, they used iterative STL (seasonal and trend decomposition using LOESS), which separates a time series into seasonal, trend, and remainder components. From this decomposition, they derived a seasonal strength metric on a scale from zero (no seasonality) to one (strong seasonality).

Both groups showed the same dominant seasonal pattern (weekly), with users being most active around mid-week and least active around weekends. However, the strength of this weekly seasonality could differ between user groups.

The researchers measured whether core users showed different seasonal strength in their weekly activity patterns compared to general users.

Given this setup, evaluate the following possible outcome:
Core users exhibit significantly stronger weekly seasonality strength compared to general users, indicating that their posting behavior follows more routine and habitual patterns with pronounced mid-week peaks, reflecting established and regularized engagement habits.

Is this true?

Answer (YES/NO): YES